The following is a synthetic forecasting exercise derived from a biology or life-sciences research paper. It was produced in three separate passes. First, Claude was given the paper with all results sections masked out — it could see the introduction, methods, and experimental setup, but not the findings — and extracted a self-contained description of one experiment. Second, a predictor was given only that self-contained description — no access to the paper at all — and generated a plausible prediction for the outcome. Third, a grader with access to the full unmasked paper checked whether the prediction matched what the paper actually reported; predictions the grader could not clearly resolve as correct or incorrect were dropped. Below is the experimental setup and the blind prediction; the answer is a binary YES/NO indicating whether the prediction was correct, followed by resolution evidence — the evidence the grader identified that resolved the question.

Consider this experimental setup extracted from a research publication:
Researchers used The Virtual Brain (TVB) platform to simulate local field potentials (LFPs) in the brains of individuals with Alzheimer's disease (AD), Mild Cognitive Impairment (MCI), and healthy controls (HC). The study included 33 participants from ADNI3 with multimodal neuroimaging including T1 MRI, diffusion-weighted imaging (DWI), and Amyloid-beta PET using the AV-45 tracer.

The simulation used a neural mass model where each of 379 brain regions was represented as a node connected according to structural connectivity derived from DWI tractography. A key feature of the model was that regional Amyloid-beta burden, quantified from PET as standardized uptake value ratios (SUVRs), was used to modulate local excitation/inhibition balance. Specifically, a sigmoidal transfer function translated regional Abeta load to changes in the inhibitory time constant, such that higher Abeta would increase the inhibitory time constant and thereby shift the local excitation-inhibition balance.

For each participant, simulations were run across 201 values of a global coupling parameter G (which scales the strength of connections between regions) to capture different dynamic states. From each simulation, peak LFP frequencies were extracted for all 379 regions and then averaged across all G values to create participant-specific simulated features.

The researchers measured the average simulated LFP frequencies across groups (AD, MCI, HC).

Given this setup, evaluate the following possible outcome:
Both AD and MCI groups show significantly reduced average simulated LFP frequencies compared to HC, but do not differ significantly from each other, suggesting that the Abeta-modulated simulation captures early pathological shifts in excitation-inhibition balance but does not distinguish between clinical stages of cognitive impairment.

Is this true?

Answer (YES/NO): NO